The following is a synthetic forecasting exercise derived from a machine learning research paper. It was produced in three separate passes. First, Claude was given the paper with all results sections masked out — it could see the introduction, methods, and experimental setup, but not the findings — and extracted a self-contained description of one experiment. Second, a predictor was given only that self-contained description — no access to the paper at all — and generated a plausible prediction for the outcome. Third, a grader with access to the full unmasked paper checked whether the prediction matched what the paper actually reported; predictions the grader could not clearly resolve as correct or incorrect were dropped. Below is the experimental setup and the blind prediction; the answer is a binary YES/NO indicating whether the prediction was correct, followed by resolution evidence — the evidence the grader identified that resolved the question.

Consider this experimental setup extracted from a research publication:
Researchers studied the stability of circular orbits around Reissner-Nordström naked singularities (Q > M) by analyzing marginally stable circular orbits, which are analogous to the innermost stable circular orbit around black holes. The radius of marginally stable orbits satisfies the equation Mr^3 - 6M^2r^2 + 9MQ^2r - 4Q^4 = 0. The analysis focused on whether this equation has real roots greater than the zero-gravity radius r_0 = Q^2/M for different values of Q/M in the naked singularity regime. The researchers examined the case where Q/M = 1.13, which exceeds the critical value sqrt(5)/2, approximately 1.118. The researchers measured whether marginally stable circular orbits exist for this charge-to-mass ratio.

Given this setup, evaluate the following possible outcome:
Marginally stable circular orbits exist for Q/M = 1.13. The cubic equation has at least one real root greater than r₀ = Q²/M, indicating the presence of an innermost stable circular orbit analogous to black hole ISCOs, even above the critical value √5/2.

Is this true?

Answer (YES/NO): NO